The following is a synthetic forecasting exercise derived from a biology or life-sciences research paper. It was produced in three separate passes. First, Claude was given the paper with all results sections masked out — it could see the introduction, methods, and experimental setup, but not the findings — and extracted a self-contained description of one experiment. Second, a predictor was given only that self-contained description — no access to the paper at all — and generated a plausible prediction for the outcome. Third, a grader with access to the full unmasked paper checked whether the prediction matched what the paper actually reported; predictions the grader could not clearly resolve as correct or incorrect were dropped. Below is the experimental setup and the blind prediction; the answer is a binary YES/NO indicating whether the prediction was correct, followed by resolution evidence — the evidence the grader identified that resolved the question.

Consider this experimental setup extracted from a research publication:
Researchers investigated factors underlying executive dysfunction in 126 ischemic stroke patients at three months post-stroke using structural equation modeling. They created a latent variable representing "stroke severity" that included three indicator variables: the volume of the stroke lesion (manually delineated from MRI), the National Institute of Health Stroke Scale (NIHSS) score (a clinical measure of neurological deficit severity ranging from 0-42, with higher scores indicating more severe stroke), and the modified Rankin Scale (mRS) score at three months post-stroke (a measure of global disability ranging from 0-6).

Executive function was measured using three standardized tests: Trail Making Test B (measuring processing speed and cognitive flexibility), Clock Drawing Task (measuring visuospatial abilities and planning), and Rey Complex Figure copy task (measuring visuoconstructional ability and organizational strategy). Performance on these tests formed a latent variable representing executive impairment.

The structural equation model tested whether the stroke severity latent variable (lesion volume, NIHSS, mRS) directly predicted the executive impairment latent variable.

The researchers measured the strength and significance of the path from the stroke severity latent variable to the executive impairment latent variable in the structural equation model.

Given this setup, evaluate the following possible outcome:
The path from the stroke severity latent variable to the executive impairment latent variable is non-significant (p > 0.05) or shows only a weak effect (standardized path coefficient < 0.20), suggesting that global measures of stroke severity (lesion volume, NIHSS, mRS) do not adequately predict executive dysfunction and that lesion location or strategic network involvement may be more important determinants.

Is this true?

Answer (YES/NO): NO